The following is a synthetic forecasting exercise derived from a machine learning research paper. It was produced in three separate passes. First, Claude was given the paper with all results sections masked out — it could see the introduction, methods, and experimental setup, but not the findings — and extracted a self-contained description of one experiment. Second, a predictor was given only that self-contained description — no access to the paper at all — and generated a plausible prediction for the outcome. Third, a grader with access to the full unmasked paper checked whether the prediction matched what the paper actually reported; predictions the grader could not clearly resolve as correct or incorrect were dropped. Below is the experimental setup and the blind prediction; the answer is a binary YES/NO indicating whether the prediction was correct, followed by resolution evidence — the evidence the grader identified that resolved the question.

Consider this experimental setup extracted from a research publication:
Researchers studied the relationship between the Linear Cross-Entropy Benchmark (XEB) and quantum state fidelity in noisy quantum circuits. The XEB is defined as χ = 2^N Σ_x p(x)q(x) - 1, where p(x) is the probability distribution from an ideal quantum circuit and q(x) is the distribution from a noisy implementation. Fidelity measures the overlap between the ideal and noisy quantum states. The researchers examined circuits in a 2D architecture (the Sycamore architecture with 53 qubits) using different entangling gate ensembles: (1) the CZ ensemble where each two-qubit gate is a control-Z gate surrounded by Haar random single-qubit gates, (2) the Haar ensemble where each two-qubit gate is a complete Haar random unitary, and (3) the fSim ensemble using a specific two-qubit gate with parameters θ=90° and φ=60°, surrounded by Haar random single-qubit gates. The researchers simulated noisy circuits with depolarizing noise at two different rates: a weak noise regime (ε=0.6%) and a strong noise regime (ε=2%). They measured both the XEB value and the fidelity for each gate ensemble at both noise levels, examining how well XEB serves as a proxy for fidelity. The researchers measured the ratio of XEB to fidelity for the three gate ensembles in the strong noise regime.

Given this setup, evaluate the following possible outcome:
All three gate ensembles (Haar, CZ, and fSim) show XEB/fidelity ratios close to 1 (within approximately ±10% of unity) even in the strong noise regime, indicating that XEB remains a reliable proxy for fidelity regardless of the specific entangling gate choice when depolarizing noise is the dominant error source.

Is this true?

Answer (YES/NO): NO